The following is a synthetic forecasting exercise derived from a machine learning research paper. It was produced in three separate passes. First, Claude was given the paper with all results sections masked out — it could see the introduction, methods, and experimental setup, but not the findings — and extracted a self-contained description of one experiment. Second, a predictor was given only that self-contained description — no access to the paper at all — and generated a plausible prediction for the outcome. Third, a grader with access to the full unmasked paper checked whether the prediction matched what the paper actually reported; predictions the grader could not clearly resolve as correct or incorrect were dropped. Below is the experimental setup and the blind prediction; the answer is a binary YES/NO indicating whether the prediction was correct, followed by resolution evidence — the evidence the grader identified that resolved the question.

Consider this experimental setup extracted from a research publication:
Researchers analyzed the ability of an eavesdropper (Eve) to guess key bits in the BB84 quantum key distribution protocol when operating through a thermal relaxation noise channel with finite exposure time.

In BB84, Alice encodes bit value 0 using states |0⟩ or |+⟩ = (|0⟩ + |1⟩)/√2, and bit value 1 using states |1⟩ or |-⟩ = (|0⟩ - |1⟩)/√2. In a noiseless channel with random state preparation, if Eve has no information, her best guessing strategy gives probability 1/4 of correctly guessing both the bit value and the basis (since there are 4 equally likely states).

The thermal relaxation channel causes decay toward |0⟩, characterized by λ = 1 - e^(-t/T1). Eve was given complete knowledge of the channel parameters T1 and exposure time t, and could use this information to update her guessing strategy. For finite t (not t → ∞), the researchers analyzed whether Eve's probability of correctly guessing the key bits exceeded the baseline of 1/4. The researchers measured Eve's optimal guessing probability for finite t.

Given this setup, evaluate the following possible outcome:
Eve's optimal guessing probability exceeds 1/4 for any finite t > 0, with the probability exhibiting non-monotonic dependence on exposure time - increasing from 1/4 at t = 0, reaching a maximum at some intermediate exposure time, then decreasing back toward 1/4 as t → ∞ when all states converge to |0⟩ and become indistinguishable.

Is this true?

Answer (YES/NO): NO